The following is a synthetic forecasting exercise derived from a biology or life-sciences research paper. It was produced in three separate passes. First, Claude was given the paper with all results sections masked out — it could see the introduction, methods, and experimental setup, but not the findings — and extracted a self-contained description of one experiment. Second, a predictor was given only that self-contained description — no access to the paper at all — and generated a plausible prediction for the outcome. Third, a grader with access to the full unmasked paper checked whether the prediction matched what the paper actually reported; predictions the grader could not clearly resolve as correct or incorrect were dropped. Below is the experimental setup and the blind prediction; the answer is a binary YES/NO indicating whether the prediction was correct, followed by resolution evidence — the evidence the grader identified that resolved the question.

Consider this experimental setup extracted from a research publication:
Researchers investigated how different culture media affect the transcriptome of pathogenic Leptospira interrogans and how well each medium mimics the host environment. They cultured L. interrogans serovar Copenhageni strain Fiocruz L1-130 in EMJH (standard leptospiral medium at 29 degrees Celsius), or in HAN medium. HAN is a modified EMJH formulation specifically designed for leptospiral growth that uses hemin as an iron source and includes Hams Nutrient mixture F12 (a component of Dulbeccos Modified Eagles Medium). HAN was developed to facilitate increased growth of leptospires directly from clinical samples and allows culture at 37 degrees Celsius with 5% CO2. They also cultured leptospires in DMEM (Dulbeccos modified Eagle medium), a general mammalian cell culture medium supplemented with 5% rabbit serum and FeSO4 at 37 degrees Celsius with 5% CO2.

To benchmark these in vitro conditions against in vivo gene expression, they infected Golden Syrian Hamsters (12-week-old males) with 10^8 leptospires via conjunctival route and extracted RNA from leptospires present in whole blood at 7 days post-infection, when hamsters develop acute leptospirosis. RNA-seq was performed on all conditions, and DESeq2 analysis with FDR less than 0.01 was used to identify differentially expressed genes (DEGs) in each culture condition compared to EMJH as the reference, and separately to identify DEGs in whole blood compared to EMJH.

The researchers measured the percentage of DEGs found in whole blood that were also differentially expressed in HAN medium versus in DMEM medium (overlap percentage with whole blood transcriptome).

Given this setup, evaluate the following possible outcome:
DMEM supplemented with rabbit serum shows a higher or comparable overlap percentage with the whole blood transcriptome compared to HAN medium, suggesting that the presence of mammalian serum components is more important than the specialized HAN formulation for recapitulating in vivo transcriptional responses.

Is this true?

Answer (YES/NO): YES